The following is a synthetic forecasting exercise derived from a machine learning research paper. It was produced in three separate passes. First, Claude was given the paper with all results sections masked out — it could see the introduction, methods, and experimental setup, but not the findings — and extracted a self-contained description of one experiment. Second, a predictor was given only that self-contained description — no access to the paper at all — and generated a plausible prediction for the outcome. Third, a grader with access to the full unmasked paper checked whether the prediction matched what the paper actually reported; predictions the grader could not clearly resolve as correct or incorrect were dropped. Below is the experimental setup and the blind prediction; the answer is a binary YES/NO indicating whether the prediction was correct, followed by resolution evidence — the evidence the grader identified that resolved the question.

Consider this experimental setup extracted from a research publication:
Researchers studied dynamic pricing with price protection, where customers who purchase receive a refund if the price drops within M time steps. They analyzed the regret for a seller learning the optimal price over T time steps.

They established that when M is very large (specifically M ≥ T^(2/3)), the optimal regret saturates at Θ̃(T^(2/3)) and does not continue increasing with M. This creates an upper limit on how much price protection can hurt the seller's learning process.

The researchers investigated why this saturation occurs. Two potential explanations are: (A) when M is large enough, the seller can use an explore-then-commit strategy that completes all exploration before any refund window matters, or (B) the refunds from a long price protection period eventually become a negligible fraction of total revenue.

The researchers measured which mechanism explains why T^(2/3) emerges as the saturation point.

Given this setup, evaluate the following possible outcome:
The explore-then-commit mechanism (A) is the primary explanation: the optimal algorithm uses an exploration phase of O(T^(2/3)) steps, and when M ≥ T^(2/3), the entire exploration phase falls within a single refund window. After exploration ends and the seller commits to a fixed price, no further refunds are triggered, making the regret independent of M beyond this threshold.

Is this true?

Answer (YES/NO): YES